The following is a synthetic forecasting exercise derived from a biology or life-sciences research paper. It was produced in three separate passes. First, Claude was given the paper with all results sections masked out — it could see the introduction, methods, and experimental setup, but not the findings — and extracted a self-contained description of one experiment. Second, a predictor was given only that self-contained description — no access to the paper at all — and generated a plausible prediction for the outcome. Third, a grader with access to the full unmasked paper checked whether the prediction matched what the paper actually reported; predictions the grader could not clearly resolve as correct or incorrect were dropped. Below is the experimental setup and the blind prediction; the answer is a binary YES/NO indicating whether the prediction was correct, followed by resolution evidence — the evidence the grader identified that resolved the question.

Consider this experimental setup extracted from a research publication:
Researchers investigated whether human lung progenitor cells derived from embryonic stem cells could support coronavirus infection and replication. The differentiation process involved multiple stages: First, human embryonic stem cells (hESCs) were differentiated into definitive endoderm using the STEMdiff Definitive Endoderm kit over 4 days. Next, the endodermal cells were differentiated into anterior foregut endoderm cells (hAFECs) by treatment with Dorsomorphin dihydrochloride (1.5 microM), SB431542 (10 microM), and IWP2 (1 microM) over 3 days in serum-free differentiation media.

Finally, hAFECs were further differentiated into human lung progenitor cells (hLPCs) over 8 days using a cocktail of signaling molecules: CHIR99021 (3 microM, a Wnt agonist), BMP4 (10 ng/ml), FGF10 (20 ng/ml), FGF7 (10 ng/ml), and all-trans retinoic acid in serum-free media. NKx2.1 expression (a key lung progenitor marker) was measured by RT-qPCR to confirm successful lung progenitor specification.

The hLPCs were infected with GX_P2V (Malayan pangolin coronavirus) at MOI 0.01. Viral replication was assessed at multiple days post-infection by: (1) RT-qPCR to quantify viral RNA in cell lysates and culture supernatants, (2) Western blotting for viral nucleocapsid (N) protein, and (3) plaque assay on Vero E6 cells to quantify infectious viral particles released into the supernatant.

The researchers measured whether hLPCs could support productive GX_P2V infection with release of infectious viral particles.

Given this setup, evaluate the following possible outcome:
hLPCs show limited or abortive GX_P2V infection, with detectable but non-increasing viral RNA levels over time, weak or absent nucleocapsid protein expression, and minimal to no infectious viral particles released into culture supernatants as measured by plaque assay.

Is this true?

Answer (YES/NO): NO